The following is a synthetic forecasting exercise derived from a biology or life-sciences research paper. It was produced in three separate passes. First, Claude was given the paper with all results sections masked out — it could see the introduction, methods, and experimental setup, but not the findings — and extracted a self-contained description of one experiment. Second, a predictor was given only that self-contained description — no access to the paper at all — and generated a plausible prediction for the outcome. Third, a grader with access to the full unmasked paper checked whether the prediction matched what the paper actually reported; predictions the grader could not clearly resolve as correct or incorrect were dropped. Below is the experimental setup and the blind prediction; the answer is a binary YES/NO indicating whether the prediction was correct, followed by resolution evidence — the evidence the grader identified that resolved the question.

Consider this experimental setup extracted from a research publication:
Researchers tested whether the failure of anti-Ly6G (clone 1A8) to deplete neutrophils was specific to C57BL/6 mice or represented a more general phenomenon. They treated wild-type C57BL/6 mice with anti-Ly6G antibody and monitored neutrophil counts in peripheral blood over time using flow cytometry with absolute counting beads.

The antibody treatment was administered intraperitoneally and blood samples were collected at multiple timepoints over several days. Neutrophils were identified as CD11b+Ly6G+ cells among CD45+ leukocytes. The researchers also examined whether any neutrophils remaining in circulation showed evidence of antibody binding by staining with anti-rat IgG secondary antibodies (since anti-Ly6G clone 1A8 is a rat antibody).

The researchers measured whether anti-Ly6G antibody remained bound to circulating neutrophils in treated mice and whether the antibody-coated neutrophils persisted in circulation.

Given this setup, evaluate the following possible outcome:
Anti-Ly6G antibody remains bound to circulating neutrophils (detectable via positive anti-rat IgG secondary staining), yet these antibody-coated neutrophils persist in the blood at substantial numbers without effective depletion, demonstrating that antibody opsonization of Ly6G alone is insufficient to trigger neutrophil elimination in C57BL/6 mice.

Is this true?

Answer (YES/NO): NO